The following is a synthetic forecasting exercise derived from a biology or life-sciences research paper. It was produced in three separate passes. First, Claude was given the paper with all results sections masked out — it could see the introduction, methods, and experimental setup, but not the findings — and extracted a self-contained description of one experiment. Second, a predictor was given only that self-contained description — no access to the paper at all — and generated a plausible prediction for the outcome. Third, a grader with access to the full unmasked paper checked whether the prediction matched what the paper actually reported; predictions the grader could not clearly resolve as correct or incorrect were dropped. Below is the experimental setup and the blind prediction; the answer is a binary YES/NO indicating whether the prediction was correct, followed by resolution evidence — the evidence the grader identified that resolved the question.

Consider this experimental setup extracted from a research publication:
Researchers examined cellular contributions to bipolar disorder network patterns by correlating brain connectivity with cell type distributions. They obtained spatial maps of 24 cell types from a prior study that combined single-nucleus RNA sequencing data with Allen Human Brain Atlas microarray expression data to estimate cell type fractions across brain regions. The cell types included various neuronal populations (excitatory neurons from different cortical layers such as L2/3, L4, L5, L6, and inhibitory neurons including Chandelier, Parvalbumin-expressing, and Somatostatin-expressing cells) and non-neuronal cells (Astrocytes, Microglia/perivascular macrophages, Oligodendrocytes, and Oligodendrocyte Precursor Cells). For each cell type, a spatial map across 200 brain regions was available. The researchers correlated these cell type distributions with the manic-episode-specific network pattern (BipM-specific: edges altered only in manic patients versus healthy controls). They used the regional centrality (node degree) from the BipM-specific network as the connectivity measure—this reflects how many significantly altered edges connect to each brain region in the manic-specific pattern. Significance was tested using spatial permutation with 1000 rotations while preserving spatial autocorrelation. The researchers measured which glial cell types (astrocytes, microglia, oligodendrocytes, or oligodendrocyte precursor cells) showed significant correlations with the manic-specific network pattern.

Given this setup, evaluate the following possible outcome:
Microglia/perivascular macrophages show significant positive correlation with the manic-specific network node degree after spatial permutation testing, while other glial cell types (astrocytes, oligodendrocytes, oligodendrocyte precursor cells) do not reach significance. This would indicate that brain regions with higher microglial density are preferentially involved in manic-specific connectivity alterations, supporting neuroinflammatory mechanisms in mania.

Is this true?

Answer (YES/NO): NO